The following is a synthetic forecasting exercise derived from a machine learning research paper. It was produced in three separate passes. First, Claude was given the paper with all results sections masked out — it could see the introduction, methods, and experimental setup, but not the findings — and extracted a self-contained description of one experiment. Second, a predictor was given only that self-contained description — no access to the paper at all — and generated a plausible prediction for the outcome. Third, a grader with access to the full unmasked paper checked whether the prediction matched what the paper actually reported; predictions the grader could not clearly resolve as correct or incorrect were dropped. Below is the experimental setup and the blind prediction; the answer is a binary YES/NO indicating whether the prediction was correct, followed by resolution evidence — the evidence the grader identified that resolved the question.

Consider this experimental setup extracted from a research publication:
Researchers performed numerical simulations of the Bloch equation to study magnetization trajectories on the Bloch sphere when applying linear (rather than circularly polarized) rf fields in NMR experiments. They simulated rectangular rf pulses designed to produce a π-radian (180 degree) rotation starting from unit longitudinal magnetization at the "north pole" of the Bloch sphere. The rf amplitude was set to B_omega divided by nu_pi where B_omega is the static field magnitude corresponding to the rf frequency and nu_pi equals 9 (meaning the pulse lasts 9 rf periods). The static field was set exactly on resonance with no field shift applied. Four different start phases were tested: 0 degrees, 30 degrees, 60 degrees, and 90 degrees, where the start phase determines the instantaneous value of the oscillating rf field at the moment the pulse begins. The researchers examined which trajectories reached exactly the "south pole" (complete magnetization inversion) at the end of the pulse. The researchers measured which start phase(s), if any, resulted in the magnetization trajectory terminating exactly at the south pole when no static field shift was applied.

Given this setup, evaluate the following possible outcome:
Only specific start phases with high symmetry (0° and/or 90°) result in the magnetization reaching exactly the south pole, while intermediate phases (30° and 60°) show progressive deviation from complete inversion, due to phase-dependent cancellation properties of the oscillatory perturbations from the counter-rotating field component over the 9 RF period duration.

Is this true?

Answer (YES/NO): NO